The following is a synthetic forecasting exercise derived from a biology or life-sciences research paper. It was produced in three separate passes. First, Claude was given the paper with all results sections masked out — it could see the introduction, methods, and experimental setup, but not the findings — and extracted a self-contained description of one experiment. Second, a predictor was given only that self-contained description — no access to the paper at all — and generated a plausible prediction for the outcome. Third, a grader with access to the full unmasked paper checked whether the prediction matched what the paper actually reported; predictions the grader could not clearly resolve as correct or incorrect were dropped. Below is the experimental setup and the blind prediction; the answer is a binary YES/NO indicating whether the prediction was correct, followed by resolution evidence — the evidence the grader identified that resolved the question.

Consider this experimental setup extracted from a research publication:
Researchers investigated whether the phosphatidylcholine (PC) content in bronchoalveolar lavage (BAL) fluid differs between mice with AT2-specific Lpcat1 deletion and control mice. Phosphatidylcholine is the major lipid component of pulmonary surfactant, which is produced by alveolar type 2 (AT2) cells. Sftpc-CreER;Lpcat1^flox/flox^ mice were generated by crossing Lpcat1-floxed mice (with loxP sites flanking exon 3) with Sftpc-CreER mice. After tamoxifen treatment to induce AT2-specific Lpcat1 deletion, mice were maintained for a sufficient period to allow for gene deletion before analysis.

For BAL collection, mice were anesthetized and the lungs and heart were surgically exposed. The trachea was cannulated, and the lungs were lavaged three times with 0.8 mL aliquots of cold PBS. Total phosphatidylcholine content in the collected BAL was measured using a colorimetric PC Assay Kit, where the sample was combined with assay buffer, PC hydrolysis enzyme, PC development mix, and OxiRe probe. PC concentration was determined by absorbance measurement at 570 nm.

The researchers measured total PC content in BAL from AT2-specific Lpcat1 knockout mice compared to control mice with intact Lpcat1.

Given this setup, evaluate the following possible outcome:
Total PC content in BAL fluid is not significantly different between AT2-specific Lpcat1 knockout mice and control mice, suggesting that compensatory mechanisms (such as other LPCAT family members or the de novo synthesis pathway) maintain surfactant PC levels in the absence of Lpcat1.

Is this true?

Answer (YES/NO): NO